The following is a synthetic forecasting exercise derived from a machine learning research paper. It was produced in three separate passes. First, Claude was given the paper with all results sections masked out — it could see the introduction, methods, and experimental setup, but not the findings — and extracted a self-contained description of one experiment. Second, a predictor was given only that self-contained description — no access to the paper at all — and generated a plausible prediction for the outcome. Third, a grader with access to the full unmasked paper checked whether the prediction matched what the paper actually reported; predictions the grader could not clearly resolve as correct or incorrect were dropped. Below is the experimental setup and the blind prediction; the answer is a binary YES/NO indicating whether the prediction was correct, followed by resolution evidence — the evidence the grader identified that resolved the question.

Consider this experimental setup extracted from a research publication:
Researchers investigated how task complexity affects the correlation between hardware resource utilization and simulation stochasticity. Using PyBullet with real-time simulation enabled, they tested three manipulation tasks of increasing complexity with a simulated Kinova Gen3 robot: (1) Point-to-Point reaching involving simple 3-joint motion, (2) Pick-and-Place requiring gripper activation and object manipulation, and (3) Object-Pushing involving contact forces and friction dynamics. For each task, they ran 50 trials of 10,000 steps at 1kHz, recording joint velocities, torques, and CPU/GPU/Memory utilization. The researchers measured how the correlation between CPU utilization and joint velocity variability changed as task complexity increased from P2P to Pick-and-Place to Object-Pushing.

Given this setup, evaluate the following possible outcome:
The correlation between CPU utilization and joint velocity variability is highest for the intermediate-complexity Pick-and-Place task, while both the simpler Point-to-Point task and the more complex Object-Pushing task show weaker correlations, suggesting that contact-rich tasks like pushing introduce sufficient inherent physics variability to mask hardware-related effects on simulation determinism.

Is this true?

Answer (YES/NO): NO